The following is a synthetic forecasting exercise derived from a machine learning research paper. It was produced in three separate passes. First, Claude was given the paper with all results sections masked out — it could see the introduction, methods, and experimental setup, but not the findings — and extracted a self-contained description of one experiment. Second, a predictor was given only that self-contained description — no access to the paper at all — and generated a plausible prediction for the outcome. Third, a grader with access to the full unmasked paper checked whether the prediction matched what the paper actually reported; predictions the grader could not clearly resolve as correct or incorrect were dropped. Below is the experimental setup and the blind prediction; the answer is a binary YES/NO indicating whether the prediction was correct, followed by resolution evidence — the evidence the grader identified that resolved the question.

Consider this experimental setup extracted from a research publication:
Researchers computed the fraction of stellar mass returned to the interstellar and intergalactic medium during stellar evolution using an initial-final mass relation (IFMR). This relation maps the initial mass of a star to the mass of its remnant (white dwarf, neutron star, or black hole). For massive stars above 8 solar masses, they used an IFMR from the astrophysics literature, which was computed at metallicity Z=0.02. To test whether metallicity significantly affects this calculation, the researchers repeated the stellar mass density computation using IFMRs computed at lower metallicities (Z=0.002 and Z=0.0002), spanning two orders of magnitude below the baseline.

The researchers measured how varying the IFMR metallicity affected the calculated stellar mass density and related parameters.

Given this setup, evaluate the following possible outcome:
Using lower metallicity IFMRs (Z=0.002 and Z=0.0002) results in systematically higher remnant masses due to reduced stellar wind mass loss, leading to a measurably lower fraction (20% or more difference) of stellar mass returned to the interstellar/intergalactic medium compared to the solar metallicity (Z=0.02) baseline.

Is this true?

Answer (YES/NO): NO